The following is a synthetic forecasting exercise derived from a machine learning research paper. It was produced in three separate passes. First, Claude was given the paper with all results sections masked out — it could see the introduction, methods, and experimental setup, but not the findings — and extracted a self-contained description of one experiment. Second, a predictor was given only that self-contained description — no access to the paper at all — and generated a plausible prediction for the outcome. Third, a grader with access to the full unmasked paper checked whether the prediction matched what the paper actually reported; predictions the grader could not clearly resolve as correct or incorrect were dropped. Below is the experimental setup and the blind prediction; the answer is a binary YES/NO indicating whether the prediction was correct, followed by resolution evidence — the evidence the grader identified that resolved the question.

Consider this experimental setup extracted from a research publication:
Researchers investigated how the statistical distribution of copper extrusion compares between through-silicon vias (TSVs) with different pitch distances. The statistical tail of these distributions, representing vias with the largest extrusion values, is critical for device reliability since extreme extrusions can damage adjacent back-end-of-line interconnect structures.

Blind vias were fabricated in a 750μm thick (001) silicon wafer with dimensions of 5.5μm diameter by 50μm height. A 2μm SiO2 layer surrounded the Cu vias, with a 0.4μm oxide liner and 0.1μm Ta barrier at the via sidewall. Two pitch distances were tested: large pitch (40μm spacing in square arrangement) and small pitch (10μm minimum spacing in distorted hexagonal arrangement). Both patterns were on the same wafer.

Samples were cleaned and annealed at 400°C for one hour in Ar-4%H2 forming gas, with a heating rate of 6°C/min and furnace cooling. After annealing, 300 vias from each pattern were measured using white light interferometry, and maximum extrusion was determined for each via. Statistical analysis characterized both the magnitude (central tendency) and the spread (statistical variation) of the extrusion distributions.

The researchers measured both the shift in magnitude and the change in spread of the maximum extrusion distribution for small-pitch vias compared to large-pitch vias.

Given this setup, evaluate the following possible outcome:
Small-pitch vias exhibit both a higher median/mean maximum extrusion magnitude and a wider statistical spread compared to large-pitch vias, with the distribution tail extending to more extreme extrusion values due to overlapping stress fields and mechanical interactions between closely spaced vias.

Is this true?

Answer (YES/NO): NO